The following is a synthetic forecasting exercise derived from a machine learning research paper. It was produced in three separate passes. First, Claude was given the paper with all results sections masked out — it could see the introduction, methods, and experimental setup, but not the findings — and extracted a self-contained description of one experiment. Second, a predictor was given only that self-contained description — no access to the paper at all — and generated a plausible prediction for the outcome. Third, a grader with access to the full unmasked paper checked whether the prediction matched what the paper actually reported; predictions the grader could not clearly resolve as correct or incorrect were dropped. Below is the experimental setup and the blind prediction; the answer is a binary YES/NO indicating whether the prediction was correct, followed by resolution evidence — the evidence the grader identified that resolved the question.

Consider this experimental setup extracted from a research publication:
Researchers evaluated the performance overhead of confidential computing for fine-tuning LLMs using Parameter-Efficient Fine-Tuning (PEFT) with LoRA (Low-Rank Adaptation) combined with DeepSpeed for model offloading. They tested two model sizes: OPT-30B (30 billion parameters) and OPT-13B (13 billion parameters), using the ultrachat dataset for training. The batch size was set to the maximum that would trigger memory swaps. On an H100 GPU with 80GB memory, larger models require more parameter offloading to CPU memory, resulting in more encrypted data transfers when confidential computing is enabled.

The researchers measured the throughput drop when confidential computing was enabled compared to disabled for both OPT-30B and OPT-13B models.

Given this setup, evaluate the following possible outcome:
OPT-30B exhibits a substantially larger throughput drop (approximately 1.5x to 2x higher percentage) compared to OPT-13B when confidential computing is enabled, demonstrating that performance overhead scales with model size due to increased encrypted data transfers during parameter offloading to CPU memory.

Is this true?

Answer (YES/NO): NO